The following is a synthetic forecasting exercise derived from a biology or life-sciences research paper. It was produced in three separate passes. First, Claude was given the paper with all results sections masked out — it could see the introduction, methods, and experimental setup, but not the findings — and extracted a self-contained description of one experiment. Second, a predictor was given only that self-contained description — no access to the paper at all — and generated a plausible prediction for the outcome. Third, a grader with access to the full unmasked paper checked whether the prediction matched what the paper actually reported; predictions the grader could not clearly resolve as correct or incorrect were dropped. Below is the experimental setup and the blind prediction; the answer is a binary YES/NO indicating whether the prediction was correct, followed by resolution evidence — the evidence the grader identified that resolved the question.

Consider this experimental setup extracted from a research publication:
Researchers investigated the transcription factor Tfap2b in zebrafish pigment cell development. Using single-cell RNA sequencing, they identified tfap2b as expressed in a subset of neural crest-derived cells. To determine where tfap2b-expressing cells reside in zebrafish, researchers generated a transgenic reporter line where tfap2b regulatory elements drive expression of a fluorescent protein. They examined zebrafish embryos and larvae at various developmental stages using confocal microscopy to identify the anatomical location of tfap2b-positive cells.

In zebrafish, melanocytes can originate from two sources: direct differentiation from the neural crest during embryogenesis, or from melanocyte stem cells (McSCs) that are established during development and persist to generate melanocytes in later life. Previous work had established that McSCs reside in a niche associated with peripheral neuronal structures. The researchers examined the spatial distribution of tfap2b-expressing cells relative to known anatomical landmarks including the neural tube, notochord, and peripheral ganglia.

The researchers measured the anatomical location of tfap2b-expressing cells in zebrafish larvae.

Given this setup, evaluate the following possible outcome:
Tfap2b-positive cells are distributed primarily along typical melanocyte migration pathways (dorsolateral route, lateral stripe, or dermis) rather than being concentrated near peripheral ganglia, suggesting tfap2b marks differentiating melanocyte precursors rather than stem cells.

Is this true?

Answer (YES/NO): NO